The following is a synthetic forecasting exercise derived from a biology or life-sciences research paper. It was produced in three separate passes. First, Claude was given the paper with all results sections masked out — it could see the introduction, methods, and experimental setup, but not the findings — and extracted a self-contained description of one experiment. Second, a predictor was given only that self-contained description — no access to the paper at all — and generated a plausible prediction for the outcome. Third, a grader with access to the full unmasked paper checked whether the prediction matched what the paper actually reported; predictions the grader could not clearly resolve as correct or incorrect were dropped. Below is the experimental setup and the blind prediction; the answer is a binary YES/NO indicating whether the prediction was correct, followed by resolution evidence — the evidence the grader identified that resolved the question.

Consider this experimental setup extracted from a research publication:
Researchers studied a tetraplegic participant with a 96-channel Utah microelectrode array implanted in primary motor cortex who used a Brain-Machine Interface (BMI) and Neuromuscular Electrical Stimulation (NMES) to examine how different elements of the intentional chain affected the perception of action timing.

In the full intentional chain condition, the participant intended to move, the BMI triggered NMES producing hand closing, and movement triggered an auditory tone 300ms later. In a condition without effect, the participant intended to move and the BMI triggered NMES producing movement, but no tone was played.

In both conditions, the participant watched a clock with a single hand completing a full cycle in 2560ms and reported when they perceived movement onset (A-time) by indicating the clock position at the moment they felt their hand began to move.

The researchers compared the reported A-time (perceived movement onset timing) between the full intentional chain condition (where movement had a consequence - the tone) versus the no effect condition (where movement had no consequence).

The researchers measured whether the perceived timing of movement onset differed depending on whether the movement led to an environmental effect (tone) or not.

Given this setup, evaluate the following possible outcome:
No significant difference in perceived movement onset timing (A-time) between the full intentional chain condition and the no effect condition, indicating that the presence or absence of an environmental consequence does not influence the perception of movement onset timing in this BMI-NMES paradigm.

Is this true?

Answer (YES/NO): YES